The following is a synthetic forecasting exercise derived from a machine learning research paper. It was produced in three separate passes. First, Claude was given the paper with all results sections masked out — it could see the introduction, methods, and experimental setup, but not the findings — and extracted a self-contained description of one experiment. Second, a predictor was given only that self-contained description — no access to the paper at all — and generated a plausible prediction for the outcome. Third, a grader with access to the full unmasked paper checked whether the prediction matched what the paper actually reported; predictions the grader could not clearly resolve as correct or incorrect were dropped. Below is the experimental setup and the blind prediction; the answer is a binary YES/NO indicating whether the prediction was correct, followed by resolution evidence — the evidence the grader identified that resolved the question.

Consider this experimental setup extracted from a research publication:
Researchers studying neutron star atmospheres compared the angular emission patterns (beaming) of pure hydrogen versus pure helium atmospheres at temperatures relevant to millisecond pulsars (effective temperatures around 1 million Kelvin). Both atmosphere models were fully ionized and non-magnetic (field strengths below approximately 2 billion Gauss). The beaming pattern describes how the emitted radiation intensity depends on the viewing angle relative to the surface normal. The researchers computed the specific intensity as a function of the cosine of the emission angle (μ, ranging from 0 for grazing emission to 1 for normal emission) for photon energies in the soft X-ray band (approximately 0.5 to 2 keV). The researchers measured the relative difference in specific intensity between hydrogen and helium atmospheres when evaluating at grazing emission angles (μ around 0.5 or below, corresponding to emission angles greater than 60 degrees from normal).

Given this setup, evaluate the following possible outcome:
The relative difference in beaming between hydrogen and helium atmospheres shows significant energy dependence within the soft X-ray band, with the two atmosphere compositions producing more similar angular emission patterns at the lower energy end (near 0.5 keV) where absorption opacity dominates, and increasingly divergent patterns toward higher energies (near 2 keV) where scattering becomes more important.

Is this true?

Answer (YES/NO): YES